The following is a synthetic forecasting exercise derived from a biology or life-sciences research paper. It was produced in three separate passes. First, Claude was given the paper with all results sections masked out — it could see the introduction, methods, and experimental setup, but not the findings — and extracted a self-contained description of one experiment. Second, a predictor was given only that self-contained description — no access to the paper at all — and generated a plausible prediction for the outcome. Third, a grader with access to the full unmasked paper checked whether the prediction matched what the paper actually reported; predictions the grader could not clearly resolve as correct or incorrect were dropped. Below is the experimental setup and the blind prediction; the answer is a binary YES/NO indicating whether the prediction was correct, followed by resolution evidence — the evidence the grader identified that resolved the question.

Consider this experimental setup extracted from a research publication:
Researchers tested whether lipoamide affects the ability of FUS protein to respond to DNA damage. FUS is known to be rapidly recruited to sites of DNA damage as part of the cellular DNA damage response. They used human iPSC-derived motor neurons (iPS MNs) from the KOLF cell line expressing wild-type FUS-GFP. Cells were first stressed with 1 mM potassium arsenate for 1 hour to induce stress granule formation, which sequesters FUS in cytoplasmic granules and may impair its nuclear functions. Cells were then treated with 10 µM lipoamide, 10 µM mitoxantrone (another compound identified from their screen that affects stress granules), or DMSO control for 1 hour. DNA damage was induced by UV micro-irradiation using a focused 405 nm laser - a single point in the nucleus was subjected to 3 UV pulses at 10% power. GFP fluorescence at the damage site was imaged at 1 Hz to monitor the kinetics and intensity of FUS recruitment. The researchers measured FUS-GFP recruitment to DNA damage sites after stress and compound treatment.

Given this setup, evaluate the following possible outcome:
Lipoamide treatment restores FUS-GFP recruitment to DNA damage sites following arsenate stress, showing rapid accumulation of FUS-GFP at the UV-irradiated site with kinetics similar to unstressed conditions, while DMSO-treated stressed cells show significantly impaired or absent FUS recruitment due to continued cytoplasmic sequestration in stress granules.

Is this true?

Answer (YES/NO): NO